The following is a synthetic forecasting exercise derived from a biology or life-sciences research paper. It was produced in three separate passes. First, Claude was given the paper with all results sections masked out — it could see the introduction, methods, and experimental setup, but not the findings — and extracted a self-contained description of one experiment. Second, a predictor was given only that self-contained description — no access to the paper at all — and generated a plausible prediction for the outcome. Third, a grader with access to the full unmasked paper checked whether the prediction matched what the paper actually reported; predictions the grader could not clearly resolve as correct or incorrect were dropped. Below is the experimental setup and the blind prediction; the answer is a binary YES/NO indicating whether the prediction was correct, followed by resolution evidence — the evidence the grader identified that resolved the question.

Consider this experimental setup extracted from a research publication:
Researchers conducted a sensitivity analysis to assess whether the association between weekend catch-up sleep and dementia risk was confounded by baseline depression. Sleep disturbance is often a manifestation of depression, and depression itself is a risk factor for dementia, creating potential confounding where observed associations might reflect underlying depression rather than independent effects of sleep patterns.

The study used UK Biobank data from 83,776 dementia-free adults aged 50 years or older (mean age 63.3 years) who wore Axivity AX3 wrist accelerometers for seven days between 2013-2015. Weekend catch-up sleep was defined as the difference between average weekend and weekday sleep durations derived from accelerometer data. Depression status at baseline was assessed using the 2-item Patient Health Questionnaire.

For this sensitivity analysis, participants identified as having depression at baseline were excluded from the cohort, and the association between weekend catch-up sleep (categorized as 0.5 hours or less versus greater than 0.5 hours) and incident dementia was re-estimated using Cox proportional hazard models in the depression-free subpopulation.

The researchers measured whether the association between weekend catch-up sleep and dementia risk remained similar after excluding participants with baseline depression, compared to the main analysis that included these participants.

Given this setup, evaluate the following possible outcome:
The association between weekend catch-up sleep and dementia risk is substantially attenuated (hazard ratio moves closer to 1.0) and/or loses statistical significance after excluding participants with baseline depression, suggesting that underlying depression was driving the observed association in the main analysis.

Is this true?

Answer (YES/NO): NO